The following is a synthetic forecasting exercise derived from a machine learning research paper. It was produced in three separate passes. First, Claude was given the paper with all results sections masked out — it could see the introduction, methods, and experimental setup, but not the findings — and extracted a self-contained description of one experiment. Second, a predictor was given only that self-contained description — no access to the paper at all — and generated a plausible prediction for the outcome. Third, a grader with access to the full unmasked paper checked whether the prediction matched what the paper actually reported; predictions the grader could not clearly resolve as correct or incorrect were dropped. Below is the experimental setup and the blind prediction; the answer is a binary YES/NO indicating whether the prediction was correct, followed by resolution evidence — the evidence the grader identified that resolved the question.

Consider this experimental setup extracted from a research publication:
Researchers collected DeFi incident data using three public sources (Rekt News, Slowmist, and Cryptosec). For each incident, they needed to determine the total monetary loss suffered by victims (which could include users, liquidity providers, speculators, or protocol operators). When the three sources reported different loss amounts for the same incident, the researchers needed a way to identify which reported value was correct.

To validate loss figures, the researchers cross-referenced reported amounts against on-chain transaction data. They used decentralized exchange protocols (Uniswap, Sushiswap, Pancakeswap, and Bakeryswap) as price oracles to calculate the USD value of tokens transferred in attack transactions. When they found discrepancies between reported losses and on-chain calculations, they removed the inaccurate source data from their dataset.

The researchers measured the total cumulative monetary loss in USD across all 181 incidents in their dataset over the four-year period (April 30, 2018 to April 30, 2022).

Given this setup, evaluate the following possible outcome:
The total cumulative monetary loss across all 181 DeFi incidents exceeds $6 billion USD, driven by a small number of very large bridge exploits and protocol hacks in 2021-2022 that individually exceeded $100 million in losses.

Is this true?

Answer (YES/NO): NO